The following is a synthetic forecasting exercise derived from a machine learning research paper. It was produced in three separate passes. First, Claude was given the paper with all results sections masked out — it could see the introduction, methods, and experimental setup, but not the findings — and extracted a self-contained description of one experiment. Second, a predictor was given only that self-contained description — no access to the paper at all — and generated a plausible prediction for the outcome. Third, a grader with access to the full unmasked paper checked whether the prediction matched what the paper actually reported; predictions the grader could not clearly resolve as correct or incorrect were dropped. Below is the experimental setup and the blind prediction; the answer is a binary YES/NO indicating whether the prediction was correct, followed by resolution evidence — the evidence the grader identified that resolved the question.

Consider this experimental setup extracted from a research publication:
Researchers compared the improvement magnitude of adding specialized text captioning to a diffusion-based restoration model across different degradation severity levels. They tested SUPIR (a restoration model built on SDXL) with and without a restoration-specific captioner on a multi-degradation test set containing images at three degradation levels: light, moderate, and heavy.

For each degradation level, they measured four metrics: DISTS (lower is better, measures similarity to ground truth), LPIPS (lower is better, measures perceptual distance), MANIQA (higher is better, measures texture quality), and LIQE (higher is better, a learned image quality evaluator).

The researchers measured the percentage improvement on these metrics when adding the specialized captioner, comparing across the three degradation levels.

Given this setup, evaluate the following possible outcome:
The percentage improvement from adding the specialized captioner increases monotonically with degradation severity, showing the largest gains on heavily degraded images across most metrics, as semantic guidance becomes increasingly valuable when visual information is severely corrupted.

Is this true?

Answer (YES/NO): NO